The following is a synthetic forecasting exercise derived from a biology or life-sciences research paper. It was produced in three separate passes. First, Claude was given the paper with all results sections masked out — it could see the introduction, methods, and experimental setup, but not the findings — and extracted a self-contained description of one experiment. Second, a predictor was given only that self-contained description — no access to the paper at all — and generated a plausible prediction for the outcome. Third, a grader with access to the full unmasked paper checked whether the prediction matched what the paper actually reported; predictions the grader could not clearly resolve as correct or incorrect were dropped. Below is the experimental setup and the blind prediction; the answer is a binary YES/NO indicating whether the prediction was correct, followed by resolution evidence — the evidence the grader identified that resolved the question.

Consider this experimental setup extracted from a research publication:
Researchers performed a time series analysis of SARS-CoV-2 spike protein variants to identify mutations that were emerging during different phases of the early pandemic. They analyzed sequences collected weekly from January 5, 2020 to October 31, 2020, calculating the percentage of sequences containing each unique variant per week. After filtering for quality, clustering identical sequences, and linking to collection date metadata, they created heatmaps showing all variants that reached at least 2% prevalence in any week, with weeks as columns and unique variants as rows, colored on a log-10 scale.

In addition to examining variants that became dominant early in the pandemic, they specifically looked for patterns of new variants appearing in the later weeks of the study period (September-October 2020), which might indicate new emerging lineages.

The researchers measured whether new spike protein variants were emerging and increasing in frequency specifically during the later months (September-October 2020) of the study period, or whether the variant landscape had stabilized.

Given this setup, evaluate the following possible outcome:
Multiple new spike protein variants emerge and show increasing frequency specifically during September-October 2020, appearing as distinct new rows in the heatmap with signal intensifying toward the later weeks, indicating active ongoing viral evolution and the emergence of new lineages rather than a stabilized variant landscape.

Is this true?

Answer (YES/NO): YES